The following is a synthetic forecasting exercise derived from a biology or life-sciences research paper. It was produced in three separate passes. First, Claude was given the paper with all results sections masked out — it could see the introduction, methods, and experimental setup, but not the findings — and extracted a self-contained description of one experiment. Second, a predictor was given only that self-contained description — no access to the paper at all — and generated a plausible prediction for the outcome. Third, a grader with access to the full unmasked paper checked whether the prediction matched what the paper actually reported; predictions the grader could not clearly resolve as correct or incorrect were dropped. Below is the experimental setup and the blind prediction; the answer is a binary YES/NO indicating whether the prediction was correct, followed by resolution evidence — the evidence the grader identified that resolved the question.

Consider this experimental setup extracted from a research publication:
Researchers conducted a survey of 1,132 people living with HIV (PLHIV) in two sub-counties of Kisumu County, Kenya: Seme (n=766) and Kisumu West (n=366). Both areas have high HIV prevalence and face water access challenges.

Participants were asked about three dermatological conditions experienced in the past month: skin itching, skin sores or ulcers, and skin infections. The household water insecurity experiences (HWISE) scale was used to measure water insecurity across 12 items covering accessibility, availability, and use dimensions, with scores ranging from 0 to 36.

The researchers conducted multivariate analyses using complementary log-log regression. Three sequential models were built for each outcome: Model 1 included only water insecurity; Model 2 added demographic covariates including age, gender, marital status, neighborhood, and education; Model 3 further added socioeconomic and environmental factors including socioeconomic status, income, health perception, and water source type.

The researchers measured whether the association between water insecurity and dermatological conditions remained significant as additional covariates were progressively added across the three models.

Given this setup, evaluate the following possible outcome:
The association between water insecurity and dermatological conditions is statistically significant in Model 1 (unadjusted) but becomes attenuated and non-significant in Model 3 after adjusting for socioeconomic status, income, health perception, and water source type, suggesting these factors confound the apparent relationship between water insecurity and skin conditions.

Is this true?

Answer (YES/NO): NO